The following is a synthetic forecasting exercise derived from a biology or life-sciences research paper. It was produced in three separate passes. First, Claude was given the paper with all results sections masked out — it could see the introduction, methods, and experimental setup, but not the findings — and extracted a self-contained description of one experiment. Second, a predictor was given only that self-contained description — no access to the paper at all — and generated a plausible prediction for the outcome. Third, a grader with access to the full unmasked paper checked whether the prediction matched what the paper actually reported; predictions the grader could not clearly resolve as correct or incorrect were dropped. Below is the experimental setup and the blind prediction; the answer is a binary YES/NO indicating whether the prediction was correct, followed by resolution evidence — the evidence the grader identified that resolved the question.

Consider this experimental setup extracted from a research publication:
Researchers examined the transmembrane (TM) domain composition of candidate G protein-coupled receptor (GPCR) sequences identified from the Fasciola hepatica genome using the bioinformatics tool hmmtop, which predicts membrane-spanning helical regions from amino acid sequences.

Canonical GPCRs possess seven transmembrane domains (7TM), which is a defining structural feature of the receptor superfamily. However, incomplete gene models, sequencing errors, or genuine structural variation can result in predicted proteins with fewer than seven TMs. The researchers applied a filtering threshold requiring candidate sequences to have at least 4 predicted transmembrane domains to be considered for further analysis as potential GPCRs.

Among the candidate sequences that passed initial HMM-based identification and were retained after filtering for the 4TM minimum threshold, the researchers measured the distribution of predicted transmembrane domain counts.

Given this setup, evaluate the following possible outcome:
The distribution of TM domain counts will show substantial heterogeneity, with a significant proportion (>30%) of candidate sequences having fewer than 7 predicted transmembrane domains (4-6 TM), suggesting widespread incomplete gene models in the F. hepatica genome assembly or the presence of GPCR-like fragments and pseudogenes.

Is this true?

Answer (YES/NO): YES